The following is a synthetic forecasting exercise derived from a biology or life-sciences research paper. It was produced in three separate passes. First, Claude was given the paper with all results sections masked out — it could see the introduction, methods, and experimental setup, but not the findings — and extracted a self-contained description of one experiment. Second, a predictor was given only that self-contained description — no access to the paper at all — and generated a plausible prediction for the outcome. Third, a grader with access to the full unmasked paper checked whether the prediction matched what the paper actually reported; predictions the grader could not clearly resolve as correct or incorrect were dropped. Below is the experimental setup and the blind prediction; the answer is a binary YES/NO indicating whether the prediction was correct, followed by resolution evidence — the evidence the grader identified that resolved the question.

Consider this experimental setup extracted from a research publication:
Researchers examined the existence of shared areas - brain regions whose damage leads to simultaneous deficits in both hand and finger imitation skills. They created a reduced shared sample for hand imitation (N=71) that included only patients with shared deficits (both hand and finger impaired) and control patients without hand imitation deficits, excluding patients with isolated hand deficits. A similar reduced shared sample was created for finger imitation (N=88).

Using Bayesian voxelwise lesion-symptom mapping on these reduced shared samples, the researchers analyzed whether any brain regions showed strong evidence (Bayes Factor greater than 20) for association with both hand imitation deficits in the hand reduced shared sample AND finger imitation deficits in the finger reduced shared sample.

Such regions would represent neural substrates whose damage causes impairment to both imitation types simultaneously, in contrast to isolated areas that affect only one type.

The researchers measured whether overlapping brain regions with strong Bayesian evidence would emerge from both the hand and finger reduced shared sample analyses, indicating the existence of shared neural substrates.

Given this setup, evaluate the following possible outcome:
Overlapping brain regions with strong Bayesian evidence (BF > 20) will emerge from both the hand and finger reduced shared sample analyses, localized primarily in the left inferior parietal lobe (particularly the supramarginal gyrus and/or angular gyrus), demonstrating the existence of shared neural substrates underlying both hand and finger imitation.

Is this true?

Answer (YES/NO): NO